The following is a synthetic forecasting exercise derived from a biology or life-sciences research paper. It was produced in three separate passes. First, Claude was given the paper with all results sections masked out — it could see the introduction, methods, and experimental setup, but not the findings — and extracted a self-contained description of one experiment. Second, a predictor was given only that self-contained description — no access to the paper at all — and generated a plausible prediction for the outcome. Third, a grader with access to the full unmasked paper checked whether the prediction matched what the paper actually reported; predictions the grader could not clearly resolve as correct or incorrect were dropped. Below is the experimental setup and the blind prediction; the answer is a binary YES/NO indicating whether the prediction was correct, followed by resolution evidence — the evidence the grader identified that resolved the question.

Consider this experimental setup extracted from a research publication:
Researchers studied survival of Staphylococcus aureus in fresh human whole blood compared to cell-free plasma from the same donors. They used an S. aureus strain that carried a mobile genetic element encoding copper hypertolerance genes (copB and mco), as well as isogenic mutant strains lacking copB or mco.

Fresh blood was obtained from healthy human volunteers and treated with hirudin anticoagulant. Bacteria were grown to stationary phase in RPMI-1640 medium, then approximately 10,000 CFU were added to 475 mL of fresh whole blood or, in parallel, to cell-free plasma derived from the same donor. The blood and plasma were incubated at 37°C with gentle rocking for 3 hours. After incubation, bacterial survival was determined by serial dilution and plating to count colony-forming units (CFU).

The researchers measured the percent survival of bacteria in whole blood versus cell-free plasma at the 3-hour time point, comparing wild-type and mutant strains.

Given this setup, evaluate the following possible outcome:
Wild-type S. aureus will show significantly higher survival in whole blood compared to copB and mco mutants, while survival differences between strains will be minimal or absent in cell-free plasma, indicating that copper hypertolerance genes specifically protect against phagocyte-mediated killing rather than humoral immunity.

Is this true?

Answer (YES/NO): YES